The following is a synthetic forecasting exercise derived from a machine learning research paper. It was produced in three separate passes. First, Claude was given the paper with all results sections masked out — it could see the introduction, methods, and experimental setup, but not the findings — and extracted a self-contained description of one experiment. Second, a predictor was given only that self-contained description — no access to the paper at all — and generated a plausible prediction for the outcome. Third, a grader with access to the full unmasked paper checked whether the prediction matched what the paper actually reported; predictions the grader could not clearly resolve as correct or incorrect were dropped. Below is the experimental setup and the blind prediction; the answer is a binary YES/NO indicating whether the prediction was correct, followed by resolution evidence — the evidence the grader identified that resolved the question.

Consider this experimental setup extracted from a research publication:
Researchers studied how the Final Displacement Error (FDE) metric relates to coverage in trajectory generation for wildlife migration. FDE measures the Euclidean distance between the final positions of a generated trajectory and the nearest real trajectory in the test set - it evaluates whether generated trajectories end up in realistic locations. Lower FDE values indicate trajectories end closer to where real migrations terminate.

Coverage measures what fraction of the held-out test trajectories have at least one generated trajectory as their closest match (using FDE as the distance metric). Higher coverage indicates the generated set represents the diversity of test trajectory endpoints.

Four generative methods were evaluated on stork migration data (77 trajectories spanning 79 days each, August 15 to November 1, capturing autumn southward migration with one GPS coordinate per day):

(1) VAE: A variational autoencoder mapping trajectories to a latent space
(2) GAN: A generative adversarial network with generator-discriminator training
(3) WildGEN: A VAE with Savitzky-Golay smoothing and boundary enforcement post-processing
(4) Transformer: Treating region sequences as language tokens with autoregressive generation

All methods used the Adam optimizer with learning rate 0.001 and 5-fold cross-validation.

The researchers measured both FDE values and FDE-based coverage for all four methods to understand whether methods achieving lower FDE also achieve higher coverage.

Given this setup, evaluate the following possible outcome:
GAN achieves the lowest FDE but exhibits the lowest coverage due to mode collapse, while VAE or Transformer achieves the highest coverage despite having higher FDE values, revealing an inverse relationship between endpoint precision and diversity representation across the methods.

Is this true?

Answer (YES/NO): NO